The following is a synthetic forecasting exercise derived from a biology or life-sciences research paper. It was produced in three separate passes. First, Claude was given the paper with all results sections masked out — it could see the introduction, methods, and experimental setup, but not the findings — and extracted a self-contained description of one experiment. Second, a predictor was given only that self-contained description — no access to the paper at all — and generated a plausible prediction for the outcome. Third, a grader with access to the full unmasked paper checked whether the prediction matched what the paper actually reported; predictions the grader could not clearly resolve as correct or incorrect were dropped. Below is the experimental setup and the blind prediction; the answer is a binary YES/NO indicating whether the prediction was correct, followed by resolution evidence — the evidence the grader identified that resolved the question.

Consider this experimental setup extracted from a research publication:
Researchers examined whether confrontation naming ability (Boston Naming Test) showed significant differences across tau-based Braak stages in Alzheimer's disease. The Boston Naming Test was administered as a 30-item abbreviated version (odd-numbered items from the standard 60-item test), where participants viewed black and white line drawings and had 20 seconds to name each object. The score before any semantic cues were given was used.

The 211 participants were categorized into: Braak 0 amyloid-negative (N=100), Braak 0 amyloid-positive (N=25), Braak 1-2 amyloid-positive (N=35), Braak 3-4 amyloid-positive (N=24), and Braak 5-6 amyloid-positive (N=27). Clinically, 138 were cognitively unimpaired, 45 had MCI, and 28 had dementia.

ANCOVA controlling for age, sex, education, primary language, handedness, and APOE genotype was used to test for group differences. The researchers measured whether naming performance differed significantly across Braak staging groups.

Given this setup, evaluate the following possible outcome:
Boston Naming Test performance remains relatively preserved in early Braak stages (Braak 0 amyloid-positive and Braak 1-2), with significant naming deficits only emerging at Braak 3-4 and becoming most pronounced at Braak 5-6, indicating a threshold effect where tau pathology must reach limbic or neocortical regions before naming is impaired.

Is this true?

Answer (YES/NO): YES